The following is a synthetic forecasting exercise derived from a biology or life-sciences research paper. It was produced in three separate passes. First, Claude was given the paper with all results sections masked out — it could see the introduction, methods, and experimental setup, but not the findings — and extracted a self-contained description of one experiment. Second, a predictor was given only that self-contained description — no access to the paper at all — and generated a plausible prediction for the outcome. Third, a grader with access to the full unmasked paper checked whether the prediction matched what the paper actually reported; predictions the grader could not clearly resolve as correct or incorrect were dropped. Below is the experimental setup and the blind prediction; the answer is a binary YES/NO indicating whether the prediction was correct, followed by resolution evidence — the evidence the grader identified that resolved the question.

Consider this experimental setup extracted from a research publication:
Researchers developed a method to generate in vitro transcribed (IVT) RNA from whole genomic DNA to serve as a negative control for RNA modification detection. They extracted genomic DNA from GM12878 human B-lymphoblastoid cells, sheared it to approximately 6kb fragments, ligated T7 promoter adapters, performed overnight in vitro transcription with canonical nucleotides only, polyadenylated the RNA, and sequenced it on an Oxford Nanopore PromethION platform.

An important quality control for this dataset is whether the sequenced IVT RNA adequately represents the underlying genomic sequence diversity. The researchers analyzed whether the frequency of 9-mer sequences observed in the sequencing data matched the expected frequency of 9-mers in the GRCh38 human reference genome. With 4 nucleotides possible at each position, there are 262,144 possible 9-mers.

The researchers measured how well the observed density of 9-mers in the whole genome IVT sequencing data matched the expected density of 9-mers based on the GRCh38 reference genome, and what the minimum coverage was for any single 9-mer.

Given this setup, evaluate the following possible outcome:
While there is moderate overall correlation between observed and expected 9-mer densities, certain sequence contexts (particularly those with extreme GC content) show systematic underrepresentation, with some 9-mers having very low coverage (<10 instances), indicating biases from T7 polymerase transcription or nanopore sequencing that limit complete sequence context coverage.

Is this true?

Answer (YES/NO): NO